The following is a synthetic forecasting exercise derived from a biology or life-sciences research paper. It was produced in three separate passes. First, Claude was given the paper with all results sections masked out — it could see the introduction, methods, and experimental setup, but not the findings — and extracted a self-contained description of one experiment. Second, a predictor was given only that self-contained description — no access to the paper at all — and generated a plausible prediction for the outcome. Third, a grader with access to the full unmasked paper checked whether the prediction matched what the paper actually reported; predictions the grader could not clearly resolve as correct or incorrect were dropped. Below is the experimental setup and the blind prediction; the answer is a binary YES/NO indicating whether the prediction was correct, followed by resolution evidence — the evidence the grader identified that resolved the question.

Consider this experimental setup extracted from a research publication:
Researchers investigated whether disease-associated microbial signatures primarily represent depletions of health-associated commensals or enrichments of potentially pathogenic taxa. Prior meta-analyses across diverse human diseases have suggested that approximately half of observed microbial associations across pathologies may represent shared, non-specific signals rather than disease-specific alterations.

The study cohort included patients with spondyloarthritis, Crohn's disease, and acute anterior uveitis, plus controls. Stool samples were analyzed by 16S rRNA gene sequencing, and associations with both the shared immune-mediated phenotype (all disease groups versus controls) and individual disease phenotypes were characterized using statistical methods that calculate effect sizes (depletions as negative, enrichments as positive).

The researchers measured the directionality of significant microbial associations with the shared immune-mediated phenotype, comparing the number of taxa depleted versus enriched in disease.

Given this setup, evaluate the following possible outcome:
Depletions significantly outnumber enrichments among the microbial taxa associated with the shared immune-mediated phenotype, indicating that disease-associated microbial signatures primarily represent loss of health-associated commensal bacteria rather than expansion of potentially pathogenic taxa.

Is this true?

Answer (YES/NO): YES